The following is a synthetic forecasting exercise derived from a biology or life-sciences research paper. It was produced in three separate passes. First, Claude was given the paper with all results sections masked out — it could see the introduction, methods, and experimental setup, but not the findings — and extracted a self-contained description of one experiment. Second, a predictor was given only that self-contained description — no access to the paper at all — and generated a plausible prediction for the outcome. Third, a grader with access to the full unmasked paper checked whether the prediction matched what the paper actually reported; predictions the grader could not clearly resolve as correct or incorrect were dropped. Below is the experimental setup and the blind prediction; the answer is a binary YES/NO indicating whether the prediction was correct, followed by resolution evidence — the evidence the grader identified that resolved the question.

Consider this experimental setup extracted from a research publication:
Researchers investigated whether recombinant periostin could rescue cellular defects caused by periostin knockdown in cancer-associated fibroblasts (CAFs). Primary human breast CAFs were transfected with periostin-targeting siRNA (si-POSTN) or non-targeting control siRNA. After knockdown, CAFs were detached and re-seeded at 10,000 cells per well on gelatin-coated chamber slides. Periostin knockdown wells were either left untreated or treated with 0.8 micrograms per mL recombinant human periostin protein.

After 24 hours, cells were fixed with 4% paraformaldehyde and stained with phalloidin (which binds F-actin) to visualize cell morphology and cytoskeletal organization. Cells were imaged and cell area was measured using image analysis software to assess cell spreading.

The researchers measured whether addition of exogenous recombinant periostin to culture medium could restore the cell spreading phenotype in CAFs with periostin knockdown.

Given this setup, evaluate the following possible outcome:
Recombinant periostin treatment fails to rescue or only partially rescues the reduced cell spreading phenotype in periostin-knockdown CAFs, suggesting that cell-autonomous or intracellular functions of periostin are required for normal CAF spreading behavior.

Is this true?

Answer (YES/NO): NO